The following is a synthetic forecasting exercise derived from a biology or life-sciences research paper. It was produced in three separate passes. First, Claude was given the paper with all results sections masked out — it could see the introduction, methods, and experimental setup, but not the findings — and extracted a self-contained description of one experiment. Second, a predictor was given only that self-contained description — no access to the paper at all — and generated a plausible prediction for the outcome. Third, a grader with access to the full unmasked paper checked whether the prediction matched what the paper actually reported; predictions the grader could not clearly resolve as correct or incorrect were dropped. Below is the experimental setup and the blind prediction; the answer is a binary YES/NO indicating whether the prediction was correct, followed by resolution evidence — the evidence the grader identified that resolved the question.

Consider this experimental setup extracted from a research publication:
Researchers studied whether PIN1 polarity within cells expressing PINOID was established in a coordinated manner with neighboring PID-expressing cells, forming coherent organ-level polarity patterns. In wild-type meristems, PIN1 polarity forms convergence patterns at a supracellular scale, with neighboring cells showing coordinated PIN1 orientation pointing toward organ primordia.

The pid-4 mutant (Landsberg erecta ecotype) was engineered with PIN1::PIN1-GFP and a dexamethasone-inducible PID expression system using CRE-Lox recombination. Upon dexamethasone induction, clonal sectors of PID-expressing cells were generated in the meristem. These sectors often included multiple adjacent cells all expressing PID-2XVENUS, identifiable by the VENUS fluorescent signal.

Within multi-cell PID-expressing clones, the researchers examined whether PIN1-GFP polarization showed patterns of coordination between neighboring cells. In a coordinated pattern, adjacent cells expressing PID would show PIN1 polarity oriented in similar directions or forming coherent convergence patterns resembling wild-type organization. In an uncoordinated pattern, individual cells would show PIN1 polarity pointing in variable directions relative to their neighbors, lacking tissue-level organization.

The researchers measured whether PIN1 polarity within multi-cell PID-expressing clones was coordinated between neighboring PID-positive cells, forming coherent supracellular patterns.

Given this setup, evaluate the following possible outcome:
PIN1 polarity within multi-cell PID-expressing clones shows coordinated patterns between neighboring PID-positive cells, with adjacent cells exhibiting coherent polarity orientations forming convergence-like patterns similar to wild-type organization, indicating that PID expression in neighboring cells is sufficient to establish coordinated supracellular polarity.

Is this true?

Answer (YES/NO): NO